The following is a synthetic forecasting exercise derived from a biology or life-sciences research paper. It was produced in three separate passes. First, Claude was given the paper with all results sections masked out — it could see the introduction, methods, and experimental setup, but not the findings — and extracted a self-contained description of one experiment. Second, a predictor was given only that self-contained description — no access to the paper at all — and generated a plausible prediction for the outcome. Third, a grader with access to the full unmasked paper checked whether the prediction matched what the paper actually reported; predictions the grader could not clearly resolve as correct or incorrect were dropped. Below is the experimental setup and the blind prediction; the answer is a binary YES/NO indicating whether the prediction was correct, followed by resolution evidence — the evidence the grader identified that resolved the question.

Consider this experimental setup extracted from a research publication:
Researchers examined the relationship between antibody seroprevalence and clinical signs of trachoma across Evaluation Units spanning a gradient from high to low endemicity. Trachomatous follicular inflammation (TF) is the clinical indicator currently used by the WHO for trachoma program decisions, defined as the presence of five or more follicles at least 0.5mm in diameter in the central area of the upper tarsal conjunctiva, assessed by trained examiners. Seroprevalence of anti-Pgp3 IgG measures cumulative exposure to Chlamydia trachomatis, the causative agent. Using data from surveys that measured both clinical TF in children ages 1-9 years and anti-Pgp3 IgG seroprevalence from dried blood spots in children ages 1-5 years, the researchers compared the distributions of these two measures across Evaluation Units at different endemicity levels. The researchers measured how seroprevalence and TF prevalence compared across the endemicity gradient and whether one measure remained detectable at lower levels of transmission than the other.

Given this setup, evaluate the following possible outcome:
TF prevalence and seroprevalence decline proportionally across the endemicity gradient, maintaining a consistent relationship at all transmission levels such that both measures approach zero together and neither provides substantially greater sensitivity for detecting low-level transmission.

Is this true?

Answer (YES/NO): NO